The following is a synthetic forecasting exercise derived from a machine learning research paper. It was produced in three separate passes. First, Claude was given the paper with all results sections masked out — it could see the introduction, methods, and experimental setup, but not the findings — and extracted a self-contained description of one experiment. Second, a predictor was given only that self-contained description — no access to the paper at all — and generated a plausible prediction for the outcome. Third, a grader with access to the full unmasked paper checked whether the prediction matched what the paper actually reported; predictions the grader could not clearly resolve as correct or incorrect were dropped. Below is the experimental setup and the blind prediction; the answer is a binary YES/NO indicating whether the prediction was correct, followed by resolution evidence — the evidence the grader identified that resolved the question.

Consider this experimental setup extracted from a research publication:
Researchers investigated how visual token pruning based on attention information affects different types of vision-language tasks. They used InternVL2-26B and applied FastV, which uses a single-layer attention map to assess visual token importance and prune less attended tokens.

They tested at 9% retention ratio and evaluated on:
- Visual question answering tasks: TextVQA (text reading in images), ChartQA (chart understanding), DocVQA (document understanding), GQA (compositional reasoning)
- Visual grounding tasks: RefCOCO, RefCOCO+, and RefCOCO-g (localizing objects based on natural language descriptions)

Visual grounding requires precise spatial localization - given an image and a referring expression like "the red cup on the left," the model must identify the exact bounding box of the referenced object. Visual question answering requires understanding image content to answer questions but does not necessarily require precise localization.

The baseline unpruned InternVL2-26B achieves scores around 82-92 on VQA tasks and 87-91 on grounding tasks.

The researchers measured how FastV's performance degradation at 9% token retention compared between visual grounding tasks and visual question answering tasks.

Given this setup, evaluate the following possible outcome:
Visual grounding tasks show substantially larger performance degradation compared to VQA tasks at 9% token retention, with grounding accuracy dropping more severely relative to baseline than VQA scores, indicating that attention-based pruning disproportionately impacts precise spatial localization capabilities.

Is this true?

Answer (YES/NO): YES